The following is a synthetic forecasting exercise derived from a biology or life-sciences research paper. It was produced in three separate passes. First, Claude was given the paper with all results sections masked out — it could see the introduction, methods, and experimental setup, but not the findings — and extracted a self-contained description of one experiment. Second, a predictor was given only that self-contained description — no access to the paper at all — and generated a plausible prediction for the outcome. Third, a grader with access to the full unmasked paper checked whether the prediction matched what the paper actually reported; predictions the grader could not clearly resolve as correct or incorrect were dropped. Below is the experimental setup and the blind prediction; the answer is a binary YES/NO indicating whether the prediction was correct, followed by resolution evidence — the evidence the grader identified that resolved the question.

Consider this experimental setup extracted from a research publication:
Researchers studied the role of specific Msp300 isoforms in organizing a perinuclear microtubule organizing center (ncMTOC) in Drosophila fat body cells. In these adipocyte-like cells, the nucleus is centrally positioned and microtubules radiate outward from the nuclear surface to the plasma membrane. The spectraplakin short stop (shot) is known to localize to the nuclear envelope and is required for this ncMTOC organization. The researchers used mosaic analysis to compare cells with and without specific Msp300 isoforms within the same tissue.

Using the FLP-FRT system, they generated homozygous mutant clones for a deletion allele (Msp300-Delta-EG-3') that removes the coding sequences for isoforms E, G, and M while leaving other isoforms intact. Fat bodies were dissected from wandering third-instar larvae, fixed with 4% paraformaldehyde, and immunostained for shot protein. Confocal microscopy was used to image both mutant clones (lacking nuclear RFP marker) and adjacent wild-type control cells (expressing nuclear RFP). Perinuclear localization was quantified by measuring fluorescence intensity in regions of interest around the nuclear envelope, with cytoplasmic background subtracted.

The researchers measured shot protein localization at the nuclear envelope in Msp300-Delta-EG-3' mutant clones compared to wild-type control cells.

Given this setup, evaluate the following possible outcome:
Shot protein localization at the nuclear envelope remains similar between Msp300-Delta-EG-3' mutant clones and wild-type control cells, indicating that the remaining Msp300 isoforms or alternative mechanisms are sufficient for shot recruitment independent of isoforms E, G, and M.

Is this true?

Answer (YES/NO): NO